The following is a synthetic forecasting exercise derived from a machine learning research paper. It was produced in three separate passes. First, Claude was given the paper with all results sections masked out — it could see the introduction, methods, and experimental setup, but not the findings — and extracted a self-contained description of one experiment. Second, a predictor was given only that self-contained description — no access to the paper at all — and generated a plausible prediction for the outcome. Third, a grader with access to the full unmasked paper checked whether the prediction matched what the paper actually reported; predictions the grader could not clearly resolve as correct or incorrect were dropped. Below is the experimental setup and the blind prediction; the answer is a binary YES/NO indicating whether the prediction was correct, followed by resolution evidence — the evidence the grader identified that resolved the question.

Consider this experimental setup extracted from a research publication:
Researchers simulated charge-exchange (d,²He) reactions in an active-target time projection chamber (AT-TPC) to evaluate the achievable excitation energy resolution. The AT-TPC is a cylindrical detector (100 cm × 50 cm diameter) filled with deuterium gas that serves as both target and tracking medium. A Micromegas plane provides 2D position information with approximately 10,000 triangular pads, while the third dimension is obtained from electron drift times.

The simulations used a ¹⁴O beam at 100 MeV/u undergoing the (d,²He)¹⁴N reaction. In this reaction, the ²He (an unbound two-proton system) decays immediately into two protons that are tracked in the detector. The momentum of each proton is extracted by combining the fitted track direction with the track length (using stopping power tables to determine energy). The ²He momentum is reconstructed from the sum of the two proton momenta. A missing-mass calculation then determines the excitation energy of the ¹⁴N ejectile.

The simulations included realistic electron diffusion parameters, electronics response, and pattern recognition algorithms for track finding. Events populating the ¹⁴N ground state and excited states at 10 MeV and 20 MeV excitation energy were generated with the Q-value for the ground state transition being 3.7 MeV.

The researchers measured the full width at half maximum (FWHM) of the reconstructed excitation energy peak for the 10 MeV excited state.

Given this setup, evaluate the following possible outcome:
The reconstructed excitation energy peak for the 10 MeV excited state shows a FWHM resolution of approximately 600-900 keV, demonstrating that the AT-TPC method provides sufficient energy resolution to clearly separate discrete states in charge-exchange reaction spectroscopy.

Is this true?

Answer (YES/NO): NO